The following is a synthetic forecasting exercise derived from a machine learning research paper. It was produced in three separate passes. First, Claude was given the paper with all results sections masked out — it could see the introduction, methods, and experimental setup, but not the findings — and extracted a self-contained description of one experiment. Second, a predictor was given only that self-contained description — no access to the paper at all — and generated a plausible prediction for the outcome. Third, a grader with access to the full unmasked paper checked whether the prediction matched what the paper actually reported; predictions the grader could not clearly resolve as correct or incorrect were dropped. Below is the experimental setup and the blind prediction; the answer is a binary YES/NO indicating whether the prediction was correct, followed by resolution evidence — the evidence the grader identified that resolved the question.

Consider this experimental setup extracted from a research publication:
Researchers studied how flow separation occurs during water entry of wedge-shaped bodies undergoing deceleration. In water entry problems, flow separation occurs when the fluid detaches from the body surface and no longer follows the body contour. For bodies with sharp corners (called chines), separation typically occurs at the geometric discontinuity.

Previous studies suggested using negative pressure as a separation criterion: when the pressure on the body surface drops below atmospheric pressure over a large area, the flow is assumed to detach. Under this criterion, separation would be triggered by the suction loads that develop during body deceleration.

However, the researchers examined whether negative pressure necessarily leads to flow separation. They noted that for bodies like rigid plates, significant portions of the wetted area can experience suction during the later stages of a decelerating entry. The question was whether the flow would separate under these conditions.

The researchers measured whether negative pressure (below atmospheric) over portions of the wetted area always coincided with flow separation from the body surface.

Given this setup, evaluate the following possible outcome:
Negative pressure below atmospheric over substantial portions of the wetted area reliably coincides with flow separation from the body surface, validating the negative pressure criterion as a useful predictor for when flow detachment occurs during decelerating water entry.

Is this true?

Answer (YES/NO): NO